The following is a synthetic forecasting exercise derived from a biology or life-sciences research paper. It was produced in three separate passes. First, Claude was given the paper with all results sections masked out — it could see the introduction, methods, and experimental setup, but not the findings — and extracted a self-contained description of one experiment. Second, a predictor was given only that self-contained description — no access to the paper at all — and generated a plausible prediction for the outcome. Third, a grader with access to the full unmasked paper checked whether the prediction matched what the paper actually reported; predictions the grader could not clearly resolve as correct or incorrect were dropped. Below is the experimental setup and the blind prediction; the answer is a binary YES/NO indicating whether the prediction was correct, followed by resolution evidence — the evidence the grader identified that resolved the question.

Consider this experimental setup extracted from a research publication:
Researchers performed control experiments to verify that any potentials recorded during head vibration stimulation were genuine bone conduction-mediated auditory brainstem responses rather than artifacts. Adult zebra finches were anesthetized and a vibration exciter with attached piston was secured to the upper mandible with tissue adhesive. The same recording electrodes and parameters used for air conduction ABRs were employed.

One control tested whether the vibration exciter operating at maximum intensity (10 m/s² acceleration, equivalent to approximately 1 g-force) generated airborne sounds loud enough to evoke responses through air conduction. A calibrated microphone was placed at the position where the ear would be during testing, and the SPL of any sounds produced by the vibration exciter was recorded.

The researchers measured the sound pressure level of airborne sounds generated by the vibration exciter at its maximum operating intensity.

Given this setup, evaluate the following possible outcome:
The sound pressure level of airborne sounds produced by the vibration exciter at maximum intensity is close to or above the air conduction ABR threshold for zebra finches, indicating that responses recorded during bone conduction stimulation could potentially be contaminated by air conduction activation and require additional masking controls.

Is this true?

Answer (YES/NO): YES